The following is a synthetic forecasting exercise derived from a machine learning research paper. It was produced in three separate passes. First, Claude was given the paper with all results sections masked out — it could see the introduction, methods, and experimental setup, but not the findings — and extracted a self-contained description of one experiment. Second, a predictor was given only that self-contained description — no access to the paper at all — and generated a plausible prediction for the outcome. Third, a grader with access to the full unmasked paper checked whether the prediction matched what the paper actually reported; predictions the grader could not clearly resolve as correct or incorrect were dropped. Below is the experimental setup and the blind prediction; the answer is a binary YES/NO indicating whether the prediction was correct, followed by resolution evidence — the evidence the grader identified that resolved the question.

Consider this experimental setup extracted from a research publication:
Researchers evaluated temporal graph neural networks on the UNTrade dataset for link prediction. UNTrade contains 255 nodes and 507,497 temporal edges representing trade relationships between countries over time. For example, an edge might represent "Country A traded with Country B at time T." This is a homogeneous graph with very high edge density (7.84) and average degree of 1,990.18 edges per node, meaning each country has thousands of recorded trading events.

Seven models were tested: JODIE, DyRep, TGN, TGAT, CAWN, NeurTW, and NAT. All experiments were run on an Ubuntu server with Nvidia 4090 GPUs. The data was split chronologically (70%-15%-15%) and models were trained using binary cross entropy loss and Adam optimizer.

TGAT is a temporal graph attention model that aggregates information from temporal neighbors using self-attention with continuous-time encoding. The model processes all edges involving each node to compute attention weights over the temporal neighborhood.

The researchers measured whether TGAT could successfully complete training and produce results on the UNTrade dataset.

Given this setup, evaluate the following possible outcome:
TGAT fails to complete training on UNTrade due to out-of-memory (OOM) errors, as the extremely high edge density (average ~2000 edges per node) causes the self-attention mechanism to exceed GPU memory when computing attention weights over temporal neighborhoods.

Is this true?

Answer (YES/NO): NO